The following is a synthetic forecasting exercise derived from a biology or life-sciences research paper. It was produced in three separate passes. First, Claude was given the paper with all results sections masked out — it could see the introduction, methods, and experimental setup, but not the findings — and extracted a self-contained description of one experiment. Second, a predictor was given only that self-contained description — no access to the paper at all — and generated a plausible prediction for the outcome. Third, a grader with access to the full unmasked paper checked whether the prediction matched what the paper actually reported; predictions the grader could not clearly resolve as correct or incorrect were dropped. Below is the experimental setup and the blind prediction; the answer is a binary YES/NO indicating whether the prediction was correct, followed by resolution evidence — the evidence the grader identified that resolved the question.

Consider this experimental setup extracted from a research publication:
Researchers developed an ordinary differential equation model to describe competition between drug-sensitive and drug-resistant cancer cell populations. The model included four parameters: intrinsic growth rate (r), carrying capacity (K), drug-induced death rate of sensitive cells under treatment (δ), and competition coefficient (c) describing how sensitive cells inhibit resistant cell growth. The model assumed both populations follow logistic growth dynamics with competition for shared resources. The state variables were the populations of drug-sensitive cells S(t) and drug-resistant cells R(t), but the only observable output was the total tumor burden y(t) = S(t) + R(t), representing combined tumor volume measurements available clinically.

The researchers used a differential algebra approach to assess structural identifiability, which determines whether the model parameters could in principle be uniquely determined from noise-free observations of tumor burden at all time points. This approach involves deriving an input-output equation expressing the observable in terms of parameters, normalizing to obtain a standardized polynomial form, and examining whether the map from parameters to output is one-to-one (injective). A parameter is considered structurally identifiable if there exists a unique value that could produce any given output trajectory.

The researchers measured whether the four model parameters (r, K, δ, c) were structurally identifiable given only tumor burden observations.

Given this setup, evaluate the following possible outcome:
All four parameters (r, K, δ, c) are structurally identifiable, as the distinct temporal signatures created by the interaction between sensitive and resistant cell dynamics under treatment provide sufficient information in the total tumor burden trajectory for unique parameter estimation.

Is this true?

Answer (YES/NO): YES